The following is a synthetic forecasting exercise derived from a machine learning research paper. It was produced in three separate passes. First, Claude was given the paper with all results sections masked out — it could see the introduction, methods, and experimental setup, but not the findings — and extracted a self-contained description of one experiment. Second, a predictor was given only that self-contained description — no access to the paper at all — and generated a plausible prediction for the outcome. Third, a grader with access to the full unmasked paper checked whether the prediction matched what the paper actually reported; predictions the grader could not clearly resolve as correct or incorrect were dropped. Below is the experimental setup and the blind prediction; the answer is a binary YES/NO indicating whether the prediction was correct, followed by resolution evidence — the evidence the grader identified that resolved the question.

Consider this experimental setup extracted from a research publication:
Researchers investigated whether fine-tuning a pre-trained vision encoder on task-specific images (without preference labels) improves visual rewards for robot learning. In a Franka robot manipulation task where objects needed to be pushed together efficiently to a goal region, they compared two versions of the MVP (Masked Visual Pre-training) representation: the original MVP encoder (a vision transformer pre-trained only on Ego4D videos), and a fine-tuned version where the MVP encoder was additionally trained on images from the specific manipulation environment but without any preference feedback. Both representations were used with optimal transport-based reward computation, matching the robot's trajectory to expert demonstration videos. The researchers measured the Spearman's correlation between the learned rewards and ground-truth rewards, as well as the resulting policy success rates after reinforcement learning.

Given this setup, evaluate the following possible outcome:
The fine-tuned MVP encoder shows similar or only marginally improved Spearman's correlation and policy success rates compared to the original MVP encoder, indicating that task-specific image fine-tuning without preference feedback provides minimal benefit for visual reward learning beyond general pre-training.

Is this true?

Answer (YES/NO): NO